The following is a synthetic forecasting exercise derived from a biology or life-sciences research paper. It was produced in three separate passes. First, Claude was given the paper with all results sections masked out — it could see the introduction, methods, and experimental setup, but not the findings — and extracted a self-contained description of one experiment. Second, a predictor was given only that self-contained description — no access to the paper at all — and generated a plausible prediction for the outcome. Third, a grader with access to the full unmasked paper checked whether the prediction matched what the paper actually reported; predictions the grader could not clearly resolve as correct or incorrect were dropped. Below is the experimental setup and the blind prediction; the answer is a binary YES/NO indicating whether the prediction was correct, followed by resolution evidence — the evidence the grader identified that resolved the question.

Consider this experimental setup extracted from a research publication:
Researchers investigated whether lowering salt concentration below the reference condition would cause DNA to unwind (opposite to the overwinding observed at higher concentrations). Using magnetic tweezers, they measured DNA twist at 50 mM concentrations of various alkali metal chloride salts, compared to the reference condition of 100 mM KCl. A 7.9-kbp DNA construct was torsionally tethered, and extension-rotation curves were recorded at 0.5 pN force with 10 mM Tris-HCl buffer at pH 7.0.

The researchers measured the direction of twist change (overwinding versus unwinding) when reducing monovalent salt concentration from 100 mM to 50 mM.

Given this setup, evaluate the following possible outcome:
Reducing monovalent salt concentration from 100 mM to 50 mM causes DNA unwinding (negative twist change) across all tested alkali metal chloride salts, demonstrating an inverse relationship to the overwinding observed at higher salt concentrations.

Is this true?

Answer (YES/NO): YES